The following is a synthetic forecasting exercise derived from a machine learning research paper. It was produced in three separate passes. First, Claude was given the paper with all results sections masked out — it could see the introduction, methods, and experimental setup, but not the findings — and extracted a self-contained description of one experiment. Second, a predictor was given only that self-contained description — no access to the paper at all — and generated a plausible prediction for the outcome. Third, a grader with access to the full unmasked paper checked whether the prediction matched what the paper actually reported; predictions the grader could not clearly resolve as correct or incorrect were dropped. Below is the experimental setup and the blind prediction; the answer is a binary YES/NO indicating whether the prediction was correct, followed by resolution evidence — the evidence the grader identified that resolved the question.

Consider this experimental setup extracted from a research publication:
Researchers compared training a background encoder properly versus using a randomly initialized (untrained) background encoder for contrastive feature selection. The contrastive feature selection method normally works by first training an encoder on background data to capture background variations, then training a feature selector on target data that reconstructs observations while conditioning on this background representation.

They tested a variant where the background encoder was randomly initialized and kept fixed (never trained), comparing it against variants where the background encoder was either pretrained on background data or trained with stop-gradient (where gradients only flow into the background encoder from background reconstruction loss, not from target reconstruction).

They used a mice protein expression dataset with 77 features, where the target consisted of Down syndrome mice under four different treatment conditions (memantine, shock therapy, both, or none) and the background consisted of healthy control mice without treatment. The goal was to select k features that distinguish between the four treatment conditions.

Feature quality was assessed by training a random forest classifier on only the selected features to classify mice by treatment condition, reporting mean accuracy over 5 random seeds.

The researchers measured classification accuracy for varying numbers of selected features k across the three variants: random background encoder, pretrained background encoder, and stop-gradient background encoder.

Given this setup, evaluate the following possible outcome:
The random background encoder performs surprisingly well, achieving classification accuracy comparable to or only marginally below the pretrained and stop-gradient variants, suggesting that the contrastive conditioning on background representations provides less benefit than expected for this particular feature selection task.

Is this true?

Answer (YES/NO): NO